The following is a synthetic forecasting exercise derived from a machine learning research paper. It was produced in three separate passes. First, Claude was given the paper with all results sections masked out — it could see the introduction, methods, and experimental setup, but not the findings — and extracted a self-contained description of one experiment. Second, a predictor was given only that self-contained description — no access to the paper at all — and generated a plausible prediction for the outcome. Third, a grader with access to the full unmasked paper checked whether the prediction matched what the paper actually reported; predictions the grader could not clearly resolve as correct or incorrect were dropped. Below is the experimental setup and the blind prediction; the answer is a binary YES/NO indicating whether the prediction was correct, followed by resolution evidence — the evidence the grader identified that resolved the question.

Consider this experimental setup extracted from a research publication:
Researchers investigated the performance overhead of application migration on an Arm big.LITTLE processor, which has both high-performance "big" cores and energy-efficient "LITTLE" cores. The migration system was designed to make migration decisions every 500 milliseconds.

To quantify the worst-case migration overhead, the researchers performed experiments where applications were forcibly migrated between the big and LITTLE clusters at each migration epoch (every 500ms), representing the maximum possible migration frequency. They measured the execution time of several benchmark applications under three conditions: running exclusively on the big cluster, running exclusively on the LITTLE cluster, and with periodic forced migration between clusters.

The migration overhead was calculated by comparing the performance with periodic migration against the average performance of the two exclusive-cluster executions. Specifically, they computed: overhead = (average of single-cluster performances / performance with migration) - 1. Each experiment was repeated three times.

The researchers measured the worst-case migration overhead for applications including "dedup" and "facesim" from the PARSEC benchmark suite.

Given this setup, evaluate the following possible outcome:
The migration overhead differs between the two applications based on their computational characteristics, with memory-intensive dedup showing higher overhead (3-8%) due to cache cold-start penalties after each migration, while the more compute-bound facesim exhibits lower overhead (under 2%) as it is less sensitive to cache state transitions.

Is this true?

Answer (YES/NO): NO